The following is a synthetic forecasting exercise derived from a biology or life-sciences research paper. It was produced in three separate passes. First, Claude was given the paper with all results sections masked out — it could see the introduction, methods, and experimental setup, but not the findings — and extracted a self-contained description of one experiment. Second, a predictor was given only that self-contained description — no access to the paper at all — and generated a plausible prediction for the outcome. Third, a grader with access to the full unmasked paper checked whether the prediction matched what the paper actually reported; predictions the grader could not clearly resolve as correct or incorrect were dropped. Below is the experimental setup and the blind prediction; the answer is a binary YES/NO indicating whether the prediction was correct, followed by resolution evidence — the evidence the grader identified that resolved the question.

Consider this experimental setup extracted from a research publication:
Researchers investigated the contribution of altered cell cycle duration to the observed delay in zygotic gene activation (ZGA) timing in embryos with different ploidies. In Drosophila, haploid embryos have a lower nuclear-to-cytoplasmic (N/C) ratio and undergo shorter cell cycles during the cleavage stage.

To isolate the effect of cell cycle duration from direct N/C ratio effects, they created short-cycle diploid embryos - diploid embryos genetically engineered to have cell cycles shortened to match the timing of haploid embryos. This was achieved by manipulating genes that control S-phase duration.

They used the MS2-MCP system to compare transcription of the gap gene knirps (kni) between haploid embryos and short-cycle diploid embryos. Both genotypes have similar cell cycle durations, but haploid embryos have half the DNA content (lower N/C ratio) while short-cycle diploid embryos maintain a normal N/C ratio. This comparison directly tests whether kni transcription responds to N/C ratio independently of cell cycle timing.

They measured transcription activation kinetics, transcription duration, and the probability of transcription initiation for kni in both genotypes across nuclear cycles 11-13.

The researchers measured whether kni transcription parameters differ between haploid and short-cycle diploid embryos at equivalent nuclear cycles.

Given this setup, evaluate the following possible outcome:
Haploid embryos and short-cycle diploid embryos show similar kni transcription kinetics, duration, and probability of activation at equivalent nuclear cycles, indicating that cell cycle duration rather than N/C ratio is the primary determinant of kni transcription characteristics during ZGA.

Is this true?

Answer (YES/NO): YES